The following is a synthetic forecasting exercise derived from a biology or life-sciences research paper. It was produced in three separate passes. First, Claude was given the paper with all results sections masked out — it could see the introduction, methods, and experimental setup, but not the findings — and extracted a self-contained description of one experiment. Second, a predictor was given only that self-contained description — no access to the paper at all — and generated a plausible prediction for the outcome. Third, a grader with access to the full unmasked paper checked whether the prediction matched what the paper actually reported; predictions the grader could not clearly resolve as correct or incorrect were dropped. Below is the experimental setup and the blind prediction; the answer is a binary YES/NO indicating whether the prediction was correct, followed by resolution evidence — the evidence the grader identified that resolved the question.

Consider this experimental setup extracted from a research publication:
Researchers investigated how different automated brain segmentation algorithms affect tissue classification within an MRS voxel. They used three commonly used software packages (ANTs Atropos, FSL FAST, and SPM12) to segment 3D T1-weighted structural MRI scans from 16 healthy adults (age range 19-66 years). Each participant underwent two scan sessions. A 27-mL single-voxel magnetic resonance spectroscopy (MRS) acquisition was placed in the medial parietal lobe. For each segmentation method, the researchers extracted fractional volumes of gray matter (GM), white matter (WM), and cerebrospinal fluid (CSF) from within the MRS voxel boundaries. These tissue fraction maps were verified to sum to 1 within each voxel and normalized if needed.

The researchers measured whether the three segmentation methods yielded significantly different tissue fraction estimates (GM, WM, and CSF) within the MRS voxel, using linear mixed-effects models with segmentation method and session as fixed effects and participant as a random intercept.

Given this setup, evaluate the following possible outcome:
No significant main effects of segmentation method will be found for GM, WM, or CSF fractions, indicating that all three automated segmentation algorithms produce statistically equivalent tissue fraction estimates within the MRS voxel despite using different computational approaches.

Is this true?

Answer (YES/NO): NO